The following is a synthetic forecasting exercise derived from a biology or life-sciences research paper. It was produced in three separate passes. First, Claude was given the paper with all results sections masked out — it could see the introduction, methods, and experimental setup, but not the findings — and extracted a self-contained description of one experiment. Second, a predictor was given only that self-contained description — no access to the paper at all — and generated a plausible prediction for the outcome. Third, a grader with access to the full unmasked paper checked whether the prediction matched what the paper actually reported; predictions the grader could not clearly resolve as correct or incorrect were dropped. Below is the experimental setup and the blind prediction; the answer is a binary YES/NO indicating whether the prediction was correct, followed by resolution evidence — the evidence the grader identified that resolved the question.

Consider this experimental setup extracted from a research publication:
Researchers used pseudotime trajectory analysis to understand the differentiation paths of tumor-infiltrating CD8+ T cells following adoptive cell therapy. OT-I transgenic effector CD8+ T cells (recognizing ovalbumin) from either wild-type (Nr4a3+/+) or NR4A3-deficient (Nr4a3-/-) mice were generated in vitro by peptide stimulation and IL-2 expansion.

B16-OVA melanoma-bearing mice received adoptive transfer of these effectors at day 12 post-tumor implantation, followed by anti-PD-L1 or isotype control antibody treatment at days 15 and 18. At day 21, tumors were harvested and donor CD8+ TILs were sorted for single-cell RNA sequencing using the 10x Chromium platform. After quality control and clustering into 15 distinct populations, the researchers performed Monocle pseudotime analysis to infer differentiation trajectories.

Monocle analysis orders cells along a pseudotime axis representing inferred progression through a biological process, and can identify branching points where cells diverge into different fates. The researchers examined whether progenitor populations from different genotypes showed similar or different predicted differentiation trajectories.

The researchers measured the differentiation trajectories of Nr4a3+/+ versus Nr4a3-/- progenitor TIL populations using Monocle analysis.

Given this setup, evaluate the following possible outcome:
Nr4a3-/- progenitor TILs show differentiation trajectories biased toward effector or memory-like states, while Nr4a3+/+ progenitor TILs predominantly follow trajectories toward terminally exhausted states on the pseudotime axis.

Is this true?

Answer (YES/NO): NO